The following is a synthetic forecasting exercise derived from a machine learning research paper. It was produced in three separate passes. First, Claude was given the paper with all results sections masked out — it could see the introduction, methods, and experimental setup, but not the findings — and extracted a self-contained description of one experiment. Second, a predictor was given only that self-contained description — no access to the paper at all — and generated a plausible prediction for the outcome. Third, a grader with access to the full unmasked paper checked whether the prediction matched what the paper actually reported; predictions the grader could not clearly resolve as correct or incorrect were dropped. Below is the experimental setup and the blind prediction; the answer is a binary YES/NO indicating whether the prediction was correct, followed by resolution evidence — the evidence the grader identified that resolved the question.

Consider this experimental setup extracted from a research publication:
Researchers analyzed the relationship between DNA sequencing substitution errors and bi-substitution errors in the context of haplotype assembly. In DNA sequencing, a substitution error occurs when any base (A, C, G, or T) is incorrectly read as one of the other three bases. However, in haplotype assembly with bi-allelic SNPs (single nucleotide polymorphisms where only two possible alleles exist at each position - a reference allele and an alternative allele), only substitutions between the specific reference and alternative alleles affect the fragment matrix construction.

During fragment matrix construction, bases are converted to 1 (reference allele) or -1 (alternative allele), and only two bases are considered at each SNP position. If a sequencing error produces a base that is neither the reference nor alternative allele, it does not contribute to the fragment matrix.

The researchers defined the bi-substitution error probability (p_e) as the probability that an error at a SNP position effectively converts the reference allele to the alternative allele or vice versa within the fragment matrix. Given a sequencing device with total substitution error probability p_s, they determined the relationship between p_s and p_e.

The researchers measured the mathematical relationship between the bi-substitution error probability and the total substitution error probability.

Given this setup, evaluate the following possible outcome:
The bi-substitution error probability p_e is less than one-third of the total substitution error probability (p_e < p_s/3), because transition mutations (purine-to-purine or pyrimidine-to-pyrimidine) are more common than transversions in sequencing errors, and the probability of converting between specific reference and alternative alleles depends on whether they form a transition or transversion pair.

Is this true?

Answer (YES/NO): NO